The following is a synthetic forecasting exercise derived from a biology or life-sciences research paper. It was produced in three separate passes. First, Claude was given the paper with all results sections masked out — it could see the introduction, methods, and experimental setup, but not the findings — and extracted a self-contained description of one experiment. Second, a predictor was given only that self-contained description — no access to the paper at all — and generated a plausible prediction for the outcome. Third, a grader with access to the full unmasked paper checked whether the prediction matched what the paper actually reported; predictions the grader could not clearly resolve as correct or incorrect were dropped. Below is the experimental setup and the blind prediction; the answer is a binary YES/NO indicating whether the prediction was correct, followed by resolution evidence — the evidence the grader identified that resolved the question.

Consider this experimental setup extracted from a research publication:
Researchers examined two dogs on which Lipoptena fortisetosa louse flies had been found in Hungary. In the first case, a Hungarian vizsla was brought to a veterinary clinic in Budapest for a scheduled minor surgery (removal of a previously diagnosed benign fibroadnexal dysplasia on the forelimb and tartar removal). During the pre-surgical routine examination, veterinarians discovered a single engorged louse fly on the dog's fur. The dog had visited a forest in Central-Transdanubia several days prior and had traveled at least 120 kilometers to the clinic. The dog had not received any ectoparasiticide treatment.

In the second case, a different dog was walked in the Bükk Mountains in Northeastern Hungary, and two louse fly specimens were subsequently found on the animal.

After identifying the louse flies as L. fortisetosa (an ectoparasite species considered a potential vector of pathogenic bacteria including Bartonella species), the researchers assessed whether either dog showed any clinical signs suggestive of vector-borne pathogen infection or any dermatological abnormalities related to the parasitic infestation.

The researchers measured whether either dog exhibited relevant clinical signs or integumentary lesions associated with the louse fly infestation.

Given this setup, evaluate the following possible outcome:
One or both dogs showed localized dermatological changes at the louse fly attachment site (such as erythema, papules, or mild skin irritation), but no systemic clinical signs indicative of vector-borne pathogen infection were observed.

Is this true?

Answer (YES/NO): NO